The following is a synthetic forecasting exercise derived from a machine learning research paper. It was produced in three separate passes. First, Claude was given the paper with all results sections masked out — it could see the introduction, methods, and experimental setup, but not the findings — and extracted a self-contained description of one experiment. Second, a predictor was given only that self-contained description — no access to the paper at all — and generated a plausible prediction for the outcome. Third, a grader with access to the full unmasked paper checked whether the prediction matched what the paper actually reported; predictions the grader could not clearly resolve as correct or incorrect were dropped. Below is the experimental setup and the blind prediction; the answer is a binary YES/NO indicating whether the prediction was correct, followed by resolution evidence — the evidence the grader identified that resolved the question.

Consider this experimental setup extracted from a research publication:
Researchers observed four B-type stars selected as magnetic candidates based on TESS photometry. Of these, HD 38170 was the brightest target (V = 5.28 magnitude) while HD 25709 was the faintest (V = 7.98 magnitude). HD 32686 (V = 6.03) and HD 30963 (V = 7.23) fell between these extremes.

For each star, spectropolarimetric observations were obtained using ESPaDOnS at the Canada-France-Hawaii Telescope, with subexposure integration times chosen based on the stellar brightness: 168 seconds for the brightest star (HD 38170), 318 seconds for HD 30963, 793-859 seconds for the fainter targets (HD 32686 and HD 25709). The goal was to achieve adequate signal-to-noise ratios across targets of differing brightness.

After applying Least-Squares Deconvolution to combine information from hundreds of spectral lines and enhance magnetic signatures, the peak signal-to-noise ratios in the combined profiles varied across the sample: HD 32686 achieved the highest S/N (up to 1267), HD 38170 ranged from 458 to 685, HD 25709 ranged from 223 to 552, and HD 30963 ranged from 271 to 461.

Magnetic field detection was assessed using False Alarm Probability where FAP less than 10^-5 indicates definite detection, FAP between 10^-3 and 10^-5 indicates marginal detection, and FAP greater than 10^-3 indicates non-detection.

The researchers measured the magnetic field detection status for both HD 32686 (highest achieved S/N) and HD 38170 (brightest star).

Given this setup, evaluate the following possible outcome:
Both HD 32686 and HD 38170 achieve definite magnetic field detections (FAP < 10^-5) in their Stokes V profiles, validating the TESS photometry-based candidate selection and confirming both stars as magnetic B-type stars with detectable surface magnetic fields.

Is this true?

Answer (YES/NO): NO